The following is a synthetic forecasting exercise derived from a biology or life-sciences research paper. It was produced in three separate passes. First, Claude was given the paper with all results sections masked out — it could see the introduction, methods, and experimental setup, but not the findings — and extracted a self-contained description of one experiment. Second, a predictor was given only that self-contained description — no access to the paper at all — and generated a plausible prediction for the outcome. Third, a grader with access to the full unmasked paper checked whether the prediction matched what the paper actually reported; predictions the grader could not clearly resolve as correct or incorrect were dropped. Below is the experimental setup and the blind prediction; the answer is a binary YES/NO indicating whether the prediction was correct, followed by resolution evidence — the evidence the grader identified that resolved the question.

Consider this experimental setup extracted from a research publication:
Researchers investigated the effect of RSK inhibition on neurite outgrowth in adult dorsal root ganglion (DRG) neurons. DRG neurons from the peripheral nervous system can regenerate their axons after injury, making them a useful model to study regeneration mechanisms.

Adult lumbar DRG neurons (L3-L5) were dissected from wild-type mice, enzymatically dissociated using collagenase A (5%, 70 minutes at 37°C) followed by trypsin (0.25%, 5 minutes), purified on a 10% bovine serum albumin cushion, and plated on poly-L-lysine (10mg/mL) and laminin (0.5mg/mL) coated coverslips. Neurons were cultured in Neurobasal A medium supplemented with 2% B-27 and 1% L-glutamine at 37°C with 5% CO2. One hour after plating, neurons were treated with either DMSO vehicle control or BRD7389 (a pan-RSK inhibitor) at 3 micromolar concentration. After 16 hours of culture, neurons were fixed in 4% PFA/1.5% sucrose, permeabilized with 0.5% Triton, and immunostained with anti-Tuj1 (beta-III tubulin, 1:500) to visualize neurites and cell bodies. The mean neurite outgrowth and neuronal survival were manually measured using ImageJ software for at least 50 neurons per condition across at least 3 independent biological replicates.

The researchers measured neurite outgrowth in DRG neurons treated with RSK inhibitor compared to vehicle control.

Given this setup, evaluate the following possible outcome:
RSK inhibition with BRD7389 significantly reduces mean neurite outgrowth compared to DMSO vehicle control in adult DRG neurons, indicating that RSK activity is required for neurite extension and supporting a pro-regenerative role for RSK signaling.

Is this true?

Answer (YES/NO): YES